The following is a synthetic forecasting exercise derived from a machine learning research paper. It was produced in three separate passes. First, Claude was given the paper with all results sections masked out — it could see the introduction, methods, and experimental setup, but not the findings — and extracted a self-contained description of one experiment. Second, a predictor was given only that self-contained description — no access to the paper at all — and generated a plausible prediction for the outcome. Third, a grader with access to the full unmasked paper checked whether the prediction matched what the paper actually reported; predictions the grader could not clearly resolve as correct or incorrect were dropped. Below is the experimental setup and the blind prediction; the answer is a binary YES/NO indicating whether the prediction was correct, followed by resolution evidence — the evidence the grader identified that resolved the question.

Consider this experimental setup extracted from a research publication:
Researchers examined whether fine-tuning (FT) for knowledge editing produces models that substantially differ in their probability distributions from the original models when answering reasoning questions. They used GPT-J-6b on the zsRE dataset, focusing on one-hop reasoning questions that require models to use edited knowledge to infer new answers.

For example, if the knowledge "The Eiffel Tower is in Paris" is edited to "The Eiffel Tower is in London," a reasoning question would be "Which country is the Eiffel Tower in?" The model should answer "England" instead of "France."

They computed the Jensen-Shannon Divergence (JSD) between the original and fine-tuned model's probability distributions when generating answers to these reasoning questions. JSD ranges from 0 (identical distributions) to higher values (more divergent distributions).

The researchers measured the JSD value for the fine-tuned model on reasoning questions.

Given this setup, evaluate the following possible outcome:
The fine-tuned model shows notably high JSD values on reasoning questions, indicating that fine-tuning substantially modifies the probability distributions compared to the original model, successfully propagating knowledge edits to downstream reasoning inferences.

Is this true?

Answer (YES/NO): NO